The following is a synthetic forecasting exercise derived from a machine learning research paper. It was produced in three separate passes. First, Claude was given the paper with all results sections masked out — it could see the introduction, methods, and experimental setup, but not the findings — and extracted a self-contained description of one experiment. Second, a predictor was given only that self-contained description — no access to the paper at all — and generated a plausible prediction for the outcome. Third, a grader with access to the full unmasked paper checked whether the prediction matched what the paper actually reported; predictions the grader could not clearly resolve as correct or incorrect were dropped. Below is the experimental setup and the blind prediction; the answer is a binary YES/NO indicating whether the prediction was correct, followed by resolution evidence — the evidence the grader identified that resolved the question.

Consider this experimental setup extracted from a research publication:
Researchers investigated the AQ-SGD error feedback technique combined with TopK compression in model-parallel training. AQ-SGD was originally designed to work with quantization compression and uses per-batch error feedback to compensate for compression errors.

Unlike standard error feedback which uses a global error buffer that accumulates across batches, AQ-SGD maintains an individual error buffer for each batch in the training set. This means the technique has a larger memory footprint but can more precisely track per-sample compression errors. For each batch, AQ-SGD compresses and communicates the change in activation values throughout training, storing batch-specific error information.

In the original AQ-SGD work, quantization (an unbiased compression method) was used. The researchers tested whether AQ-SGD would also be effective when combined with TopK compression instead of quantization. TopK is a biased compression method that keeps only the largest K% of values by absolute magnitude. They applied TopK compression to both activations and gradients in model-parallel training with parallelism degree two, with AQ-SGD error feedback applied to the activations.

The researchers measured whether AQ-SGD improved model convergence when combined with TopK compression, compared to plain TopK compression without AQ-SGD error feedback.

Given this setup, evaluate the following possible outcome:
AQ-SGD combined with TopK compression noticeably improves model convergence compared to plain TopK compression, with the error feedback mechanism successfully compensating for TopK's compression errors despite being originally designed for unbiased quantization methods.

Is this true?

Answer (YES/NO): NO